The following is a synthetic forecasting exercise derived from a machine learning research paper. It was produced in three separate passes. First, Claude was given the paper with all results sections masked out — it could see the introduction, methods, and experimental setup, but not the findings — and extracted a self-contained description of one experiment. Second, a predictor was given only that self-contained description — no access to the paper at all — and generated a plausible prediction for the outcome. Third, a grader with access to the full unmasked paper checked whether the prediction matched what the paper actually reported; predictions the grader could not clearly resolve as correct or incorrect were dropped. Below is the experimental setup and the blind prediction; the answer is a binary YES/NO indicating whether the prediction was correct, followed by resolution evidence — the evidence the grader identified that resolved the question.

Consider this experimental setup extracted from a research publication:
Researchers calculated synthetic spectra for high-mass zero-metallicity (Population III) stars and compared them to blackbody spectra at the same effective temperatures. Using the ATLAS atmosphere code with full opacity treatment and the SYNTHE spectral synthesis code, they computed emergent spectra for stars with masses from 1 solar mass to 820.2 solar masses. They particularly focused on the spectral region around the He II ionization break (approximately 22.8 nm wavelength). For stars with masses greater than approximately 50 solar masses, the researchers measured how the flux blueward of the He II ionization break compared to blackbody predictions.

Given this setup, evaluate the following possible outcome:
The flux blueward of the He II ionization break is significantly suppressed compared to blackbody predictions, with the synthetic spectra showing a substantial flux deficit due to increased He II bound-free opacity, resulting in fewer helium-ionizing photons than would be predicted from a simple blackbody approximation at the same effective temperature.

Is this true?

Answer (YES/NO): NO